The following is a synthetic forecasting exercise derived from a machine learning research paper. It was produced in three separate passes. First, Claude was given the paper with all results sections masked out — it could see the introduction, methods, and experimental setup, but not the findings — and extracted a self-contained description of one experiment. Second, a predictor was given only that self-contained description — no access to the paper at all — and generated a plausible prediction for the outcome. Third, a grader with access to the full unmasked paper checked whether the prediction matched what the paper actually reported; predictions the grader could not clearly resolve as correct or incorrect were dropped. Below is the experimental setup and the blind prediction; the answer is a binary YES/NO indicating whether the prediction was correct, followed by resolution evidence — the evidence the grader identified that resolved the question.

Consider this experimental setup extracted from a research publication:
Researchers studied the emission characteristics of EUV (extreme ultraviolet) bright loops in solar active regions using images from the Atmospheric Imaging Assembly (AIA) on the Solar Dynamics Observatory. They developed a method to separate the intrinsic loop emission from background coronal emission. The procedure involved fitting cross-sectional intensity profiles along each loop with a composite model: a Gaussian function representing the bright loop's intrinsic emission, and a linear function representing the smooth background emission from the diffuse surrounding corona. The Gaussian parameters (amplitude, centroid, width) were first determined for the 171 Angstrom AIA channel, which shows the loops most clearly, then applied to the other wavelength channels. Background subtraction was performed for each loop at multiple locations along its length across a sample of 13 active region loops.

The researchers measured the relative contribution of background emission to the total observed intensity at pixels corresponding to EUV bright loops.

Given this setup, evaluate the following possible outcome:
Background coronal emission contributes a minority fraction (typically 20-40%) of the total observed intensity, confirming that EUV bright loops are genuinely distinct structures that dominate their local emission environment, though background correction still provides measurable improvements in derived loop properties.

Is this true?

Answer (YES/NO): NO